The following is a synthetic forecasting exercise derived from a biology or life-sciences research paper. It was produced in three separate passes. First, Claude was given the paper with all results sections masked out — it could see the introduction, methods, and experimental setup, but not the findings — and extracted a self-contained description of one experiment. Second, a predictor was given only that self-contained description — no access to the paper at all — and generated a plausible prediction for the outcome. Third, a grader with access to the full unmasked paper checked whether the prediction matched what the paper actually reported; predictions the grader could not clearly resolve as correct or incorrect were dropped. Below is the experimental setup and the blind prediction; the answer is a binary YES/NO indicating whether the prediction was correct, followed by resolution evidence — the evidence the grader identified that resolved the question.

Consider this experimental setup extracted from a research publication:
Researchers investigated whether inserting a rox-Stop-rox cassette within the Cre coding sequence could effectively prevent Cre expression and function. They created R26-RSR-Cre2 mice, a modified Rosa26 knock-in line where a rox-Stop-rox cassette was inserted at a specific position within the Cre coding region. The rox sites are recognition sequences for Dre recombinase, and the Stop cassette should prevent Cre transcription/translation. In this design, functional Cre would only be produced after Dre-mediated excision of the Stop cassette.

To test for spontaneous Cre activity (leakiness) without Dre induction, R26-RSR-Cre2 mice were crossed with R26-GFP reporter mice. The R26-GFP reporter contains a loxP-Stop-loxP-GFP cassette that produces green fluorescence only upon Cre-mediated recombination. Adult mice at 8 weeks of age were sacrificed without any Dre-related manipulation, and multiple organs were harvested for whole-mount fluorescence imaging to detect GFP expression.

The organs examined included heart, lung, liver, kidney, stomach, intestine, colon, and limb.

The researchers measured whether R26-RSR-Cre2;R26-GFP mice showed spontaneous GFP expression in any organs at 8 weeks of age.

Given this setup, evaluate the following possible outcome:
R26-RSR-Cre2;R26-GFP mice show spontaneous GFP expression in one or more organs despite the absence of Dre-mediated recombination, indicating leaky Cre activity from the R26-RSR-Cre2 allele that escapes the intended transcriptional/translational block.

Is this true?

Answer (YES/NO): YES